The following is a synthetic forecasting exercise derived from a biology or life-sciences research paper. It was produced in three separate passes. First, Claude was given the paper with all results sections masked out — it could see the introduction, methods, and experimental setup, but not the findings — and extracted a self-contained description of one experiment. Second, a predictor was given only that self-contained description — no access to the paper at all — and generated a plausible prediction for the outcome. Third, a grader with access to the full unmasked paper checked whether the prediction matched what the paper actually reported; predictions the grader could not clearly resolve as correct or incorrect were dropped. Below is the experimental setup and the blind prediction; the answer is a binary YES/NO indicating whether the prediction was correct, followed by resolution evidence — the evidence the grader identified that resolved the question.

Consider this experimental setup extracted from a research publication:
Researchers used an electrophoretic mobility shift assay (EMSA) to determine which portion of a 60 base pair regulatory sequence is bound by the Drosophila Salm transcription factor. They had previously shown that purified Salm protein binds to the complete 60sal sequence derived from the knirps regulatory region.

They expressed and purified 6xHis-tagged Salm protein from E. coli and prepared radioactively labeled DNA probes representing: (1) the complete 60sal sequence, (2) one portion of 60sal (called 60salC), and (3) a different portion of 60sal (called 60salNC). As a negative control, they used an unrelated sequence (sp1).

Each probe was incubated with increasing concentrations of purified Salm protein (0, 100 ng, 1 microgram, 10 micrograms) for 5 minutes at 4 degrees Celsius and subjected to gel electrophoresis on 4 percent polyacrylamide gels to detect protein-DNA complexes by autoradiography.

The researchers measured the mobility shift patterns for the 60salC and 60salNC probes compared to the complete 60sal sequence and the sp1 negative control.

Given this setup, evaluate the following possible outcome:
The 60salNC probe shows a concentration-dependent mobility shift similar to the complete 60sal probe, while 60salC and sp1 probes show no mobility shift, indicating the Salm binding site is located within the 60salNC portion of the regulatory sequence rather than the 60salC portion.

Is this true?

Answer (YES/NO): NO